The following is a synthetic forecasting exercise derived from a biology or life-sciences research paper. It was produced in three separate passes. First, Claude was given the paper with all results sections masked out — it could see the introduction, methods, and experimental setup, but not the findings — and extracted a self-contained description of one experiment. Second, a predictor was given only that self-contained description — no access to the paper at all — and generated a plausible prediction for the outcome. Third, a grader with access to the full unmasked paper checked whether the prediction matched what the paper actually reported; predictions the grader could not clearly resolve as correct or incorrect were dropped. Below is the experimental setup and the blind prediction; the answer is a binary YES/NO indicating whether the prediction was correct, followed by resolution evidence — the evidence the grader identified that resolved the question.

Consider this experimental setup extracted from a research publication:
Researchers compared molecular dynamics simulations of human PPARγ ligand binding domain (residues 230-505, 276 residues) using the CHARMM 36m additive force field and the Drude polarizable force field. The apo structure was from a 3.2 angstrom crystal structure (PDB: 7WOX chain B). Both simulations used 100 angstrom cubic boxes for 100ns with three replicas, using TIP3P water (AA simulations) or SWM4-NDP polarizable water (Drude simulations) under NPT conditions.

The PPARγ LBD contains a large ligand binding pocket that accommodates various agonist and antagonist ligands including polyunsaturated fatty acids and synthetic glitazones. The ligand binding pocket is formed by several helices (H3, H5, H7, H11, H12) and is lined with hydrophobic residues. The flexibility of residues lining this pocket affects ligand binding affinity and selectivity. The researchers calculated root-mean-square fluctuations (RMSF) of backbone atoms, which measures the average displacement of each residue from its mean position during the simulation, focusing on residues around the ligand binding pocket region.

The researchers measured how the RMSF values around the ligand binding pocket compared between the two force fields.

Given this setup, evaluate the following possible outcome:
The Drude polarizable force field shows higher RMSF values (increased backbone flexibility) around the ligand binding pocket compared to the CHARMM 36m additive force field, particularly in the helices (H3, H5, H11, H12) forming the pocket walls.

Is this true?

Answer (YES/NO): NO